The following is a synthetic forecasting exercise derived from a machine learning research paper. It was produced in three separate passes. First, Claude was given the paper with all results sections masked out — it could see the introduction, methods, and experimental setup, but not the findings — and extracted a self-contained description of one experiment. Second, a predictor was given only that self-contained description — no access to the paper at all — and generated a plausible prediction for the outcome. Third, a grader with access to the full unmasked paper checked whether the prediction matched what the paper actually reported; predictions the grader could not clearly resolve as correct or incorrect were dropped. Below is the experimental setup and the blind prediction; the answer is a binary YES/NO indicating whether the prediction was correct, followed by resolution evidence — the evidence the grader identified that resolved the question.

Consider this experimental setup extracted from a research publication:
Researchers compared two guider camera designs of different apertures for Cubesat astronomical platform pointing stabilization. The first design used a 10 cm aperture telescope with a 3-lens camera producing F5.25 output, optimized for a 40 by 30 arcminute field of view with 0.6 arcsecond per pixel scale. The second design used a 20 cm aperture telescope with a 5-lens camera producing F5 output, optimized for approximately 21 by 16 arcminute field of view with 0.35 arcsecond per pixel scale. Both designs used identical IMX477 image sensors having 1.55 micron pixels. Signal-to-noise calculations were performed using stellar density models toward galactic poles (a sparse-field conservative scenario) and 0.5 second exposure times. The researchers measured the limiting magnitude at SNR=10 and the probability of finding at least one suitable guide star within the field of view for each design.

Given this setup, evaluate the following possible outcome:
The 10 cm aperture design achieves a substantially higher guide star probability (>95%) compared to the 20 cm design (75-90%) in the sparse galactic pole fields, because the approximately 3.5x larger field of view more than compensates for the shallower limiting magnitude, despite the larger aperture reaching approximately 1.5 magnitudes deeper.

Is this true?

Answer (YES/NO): NO